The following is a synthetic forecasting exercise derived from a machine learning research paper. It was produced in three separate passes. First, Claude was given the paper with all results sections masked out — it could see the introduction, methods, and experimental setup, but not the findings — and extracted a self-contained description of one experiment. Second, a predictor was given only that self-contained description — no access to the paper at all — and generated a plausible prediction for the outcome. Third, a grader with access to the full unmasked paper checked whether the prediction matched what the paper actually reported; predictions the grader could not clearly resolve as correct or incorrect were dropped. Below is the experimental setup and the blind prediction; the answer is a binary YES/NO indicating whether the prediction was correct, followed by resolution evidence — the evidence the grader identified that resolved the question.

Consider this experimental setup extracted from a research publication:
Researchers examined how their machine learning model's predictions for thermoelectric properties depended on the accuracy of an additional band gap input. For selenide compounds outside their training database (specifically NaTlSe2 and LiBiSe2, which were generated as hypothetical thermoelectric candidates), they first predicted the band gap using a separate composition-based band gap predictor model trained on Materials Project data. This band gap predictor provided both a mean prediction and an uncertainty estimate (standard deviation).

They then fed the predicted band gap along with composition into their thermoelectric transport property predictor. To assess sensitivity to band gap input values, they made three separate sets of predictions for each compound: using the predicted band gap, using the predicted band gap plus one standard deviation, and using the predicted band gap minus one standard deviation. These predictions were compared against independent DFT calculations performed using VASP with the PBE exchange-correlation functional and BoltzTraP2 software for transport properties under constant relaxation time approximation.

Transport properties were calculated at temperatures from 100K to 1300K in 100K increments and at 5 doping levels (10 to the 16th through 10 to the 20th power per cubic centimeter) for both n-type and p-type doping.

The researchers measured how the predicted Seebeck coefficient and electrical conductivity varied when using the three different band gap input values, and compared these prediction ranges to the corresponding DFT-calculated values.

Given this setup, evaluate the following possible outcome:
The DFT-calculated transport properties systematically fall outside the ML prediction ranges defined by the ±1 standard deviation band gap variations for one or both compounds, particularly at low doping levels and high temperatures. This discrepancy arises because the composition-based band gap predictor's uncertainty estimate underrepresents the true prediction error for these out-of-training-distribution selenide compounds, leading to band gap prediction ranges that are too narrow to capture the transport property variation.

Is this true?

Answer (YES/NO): NO